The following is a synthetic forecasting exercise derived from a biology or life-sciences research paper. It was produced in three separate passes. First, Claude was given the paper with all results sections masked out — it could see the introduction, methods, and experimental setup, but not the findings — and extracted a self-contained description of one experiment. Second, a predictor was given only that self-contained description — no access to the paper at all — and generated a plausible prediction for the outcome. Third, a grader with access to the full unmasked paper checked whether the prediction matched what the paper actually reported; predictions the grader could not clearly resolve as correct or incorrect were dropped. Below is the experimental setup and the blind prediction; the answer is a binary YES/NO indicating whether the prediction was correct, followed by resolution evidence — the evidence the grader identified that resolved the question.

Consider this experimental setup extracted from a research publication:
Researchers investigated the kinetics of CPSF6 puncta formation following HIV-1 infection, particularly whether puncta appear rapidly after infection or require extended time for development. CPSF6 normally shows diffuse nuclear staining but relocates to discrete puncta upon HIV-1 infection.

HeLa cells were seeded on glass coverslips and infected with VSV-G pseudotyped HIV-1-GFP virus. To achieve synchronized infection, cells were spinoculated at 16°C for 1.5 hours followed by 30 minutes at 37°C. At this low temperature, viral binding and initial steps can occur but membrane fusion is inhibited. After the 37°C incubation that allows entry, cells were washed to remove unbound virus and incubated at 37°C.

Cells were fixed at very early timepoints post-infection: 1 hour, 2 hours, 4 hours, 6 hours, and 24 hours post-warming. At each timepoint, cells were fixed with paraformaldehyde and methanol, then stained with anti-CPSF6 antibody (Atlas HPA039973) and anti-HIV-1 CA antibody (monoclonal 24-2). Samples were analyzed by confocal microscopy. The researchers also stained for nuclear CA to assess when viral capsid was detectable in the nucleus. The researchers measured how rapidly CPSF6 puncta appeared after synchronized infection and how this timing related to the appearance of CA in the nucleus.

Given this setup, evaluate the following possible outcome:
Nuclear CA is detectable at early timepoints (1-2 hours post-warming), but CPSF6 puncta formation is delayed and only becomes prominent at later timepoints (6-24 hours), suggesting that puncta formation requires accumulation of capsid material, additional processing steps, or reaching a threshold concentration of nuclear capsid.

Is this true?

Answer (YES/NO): NO